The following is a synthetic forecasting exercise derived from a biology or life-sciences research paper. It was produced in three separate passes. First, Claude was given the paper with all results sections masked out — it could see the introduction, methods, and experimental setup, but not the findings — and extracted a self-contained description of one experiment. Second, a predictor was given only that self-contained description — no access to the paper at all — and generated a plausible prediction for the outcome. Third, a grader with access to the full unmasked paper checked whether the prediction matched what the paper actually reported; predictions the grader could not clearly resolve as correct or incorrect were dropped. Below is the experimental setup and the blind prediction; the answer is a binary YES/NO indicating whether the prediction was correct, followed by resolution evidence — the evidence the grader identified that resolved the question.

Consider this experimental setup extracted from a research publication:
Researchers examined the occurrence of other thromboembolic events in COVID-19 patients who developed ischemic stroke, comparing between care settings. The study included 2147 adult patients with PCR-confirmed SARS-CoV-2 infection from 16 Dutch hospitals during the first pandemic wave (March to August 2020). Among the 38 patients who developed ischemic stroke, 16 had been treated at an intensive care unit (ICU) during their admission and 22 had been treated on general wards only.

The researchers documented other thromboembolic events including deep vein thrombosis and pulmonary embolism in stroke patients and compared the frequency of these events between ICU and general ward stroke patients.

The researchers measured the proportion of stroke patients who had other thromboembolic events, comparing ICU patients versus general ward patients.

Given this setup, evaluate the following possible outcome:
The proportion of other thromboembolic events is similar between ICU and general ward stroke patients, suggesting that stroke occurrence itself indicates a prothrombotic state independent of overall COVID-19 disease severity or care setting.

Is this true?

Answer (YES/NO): NO